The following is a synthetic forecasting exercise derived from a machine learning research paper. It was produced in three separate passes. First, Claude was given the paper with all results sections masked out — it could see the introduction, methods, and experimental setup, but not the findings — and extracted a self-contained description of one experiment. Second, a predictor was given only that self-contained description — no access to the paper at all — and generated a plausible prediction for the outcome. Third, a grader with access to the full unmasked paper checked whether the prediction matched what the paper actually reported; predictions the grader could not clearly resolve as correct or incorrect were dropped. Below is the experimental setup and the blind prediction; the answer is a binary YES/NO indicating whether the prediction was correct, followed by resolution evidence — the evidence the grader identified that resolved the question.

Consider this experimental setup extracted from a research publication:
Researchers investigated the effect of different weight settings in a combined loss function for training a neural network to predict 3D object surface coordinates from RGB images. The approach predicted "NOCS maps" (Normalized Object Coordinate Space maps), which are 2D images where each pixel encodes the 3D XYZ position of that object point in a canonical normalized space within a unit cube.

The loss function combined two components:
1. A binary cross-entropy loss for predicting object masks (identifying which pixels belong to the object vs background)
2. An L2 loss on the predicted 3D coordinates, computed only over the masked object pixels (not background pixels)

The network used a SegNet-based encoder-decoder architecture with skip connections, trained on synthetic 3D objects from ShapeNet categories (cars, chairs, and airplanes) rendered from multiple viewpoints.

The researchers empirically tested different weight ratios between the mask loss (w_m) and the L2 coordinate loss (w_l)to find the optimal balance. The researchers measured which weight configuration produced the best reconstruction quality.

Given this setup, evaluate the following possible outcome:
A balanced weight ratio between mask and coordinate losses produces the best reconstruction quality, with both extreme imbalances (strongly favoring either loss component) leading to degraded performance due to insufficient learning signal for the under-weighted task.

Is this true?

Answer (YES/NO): NO